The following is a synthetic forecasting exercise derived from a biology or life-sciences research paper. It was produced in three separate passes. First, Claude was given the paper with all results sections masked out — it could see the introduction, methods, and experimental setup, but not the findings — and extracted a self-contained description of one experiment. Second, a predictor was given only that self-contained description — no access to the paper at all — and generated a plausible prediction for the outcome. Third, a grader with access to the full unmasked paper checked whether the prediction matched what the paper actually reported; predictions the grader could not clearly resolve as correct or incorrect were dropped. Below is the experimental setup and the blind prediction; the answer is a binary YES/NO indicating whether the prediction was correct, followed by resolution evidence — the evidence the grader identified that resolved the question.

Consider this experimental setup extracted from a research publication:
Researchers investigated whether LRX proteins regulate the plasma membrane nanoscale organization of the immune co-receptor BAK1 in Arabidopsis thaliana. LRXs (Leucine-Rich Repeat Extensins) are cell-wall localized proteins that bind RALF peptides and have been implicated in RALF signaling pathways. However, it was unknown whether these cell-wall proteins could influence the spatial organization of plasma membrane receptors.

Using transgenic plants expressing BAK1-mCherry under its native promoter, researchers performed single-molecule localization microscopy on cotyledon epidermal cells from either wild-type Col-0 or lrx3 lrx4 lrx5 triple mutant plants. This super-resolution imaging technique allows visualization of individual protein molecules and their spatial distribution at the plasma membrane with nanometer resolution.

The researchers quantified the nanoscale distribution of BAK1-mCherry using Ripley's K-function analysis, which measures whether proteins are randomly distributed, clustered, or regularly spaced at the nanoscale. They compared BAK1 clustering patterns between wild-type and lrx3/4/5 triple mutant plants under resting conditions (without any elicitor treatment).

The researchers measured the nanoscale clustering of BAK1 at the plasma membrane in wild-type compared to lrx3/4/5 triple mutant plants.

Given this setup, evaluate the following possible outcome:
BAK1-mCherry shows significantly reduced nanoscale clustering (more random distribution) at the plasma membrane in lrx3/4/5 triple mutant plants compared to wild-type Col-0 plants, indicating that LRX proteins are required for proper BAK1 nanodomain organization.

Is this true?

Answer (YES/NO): NO